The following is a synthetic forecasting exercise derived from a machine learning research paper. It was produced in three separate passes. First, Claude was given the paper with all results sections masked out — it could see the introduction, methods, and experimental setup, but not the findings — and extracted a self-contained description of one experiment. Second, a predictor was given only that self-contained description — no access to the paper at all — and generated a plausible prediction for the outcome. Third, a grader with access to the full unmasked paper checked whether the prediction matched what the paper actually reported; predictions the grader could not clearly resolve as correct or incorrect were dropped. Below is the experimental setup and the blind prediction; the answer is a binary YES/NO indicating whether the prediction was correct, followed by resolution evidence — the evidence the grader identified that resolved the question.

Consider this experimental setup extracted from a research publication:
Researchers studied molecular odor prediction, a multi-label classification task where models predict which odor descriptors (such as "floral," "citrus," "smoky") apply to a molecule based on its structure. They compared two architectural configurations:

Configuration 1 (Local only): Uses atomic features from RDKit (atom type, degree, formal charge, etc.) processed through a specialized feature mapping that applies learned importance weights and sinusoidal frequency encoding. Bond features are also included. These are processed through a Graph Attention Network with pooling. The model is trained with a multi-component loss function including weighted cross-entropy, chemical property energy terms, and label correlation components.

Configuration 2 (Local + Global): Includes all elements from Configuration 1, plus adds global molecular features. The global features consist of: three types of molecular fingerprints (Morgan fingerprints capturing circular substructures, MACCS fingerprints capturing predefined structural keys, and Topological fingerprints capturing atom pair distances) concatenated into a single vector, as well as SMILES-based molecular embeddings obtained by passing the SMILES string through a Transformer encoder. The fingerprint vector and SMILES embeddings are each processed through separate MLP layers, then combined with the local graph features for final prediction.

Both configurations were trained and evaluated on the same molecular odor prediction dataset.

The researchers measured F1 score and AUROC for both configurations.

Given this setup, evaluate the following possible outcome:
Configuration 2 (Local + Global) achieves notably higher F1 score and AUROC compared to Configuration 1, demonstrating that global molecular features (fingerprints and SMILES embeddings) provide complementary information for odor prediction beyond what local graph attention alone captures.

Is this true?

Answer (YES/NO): NO